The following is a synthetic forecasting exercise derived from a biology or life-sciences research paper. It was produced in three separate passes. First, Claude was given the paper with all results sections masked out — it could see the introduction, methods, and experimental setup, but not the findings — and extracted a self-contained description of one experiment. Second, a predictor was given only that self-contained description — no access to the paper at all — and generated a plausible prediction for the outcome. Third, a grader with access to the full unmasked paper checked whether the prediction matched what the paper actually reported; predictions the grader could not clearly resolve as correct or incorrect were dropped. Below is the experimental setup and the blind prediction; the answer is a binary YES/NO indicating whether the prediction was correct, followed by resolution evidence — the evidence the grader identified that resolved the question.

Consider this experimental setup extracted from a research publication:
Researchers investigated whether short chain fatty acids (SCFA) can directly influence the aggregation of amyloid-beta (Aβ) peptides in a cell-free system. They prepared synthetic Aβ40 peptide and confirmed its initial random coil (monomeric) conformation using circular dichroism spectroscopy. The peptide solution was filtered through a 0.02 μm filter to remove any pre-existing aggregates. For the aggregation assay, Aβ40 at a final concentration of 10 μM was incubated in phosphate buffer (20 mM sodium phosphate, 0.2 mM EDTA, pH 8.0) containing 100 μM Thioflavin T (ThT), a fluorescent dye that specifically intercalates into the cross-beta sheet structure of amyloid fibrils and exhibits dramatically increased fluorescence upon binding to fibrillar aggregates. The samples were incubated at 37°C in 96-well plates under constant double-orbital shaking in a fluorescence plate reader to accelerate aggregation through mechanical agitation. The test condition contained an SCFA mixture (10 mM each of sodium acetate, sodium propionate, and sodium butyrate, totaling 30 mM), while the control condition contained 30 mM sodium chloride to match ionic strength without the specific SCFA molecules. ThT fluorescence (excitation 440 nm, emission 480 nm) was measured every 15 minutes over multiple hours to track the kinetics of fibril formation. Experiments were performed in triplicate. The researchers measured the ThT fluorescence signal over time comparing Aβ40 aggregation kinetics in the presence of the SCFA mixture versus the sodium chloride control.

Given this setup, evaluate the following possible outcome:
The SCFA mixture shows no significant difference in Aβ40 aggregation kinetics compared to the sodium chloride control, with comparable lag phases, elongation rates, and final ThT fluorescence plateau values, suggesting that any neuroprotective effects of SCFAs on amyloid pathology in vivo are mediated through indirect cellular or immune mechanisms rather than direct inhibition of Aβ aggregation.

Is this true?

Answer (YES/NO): YES